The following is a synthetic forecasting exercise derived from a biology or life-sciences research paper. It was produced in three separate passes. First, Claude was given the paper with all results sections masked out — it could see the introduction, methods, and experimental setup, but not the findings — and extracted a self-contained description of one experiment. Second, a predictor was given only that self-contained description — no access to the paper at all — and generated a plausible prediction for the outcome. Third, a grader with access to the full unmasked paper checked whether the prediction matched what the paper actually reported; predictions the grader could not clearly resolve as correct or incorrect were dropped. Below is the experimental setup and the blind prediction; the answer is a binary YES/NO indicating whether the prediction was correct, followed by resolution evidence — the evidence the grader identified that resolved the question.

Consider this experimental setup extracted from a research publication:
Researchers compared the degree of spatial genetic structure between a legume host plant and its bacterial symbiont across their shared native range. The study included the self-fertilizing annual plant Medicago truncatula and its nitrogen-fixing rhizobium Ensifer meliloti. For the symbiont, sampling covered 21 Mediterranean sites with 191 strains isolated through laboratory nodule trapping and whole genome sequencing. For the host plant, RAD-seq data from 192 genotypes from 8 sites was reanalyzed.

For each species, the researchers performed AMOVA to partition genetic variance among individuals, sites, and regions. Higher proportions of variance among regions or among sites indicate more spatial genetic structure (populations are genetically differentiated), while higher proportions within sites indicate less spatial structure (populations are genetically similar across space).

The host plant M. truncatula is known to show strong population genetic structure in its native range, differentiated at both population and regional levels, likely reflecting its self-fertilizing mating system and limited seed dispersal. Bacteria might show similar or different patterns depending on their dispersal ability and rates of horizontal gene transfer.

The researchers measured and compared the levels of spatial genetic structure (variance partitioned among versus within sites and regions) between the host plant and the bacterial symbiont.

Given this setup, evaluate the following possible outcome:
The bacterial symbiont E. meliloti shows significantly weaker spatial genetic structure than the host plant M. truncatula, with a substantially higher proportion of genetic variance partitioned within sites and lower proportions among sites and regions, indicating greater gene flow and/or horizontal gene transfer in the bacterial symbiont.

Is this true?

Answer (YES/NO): YES